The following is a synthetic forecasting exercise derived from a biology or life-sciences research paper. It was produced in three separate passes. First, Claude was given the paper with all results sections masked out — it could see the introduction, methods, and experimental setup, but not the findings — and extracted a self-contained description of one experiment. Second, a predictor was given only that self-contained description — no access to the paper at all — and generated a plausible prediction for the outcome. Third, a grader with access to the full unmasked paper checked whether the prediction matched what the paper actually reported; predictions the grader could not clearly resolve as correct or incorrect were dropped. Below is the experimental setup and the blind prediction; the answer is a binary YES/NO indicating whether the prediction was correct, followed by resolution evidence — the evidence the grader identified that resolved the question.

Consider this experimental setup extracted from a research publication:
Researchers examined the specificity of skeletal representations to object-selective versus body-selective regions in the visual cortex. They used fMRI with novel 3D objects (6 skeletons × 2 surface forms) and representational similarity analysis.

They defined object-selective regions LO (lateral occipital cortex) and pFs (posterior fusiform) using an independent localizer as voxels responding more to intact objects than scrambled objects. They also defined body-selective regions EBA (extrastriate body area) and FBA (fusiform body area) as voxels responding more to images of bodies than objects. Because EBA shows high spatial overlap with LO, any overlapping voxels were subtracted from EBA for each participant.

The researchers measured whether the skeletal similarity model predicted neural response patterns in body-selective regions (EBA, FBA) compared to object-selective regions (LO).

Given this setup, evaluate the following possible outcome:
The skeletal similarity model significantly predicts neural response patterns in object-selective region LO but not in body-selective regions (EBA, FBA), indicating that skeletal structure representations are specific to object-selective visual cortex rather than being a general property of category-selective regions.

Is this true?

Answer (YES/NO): YES